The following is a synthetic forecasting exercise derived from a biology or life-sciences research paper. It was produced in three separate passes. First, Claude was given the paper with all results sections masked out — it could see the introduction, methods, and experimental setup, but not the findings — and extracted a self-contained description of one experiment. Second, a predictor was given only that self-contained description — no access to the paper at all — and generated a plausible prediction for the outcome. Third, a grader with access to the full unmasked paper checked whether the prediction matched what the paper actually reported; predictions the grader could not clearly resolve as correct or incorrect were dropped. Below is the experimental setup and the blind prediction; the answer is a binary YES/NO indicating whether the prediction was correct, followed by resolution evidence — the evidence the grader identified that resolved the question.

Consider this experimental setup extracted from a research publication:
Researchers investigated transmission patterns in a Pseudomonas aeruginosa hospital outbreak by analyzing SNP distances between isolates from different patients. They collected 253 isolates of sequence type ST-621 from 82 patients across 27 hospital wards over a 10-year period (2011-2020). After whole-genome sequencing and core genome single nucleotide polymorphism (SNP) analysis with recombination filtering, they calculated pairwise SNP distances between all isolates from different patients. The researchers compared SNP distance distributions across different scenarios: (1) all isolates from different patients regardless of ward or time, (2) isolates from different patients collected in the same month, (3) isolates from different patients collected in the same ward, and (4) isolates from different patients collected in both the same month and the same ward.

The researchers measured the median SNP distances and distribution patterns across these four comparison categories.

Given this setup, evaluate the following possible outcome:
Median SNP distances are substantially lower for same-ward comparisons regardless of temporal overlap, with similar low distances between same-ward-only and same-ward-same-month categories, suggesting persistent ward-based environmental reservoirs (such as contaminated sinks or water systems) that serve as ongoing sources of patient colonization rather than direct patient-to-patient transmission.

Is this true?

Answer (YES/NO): NO